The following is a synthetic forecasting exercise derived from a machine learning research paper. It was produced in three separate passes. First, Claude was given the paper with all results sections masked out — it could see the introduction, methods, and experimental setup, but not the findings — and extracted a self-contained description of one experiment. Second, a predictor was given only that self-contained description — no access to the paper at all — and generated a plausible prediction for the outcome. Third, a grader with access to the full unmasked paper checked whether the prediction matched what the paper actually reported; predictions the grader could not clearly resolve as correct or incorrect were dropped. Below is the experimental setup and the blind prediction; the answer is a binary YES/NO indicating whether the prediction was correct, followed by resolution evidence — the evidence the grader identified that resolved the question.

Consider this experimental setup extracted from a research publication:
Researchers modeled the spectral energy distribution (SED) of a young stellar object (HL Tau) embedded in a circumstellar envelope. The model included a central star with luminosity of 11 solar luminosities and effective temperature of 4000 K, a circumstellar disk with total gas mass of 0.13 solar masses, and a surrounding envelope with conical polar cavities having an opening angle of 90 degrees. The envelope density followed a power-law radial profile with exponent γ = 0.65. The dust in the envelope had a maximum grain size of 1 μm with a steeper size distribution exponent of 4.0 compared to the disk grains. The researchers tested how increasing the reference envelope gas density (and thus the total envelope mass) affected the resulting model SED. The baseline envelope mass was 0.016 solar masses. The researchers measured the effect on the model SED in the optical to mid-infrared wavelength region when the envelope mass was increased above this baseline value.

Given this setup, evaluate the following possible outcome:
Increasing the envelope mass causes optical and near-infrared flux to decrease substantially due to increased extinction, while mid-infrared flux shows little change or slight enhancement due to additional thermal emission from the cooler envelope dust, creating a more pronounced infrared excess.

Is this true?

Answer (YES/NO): NO